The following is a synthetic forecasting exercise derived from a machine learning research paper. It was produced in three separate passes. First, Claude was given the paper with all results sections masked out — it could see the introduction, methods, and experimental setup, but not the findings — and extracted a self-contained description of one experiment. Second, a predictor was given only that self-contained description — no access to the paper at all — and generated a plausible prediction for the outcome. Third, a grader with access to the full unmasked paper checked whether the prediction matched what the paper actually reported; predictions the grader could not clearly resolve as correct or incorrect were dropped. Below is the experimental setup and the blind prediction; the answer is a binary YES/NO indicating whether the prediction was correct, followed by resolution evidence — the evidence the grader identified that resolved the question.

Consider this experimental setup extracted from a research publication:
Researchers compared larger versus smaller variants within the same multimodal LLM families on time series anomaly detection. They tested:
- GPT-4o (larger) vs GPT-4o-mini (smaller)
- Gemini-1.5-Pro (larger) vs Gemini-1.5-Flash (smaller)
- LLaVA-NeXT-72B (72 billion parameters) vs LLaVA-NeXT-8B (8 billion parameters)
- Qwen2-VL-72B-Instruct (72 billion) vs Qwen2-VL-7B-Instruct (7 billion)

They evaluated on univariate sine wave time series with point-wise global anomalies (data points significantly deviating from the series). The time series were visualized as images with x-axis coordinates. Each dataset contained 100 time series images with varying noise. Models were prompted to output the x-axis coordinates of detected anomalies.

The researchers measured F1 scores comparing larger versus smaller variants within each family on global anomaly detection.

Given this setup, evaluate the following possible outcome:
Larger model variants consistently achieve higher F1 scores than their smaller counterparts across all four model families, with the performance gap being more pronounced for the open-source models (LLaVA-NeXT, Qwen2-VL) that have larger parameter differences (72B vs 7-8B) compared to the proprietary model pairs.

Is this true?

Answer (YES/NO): NO